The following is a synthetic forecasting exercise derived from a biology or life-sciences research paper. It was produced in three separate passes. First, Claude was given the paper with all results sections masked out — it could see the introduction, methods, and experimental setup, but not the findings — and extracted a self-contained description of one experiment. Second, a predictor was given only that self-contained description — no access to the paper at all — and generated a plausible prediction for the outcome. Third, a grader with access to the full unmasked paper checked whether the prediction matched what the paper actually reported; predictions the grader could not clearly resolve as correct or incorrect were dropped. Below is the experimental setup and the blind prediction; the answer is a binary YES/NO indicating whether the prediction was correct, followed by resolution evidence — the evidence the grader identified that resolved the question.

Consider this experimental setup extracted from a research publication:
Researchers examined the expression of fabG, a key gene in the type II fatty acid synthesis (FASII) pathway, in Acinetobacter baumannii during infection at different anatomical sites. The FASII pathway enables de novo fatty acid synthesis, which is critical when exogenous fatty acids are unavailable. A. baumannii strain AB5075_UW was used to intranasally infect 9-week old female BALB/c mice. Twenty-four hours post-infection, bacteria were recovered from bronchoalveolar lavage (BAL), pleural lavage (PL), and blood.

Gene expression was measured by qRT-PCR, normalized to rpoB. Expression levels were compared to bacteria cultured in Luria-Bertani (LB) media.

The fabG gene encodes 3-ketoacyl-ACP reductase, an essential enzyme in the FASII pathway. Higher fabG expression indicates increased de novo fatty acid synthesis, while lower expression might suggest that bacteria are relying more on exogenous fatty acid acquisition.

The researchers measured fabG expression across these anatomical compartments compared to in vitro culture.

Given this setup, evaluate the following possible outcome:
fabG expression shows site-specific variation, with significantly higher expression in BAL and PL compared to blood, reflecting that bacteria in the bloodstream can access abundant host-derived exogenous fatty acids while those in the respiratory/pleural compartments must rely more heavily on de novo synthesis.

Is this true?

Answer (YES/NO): NO